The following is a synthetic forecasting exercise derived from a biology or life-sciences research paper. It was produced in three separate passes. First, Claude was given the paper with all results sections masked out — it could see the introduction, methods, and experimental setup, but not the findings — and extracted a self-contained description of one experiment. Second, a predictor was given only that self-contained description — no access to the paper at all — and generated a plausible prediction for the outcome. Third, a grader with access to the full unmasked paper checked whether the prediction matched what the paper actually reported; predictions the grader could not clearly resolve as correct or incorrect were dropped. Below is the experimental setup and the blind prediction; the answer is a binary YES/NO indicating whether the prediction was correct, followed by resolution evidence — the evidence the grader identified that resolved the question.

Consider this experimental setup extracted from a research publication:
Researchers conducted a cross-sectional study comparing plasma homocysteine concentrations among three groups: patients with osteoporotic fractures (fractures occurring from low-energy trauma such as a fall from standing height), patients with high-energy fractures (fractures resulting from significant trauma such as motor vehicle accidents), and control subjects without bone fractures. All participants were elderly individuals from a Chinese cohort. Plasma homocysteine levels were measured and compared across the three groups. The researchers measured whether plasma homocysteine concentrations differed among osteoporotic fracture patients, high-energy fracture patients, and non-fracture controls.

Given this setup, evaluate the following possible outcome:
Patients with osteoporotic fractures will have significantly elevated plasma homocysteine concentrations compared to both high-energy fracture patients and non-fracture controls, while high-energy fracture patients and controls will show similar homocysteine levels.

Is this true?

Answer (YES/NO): NO